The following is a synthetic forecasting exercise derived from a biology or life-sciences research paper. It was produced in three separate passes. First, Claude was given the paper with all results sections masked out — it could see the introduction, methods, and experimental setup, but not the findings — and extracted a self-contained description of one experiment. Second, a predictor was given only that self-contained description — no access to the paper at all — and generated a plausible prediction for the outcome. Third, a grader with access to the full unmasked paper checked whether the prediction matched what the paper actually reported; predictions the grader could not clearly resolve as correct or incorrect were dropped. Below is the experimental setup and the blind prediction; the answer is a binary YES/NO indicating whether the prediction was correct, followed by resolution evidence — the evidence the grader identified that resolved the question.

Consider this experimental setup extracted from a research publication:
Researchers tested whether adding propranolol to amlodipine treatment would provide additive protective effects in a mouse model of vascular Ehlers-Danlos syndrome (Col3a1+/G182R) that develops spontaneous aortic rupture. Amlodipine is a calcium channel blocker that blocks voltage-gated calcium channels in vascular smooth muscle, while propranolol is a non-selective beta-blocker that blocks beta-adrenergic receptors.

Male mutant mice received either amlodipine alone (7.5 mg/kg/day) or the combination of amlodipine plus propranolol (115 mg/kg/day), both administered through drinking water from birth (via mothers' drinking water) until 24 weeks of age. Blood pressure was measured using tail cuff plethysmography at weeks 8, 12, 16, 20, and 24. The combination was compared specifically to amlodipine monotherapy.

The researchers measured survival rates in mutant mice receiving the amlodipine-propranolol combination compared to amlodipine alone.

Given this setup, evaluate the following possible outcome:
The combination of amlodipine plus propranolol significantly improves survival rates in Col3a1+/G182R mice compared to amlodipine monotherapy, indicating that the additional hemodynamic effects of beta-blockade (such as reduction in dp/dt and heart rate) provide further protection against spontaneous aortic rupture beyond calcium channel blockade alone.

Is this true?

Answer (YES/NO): NO